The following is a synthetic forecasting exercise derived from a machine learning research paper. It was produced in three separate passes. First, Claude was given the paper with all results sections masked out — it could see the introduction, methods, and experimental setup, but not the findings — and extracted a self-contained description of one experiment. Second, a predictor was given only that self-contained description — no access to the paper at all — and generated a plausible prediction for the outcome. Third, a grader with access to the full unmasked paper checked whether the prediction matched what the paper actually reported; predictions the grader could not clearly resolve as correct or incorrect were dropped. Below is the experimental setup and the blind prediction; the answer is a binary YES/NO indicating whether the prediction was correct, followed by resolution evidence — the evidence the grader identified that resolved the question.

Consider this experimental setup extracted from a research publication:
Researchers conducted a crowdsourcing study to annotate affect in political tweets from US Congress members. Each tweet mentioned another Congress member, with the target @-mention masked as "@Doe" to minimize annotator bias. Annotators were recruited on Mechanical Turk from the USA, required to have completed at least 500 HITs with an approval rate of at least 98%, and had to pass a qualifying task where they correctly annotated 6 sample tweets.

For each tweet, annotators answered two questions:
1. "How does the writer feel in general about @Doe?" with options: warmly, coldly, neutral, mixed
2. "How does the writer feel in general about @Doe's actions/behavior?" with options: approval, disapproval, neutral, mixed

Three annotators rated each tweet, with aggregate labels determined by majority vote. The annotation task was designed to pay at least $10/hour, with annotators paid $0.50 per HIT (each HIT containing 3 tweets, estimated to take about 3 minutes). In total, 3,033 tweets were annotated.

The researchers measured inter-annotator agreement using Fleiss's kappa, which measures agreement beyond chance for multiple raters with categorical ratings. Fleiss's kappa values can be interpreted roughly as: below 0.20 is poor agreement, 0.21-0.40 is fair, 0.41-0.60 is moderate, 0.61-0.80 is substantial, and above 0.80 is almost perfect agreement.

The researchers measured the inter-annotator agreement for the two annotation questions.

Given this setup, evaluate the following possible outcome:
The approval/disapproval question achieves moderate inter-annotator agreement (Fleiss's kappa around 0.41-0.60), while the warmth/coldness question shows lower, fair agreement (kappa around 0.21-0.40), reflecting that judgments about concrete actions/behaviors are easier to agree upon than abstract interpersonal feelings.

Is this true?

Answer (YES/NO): NO